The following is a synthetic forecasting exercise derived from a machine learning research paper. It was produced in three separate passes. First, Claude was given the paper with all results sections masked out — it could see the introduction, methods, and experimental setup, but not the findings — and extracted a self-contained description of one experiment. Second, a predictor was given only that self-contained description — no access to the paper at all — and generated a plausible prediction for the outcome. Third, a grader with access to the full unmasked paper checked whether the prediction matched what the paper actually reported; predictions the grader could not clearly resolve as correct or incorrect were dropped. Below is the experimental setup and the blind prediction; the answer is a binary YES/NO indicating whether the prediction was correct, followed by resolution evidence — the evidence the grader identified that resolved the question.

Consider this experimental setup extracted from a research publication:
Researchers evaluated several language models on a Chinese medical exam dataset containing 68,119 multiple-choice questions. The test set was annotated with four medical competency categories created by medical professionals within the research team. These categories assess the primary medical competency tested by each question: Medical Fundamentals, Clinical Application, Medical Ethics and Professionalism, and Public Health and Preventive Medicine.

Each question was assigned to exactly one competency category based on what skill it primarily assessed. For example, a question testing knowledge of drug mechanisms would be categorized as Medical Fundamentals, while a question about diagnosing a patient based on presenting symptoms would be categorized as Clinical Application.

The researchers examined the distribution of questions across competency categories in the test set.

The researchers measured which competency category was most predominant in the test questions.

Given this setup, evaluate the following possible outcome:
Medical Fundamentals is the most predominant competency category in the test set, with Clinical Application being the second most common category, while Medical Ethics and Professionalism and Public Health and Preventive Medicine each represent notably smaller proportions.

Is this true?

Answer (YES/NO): NO